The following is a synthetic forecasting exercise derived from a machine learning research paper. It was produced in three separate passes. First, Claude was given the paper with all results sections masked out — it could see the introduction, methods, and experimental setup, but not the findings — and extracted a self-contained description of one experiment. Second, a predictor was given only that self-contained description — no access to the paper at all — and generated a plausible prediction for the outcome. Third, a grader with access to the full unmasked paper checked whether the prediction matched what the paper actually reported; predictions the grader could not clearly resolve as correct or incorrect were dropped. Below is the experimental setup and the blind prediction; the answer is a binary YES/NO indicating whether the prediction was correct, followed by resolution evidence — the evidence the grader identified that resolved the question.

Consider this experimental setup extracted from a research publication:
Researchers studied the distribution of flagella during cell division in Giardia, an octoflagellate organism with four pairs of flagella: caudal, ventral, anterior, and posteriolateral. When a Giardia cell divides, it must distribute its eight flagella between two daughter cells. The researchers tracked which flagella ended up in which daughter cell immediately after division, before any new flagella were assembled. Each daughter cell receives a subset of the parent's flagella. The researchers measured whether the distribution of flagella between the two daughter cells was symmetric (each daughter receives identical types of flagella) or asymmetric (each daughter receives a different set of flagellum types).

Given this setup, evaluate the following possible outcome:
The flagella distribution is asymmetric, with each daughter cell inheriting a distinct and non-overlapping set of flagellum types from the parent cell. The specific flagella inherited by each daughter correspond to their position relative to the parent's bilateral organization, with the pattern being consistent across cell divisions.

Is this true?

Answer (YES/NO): NO